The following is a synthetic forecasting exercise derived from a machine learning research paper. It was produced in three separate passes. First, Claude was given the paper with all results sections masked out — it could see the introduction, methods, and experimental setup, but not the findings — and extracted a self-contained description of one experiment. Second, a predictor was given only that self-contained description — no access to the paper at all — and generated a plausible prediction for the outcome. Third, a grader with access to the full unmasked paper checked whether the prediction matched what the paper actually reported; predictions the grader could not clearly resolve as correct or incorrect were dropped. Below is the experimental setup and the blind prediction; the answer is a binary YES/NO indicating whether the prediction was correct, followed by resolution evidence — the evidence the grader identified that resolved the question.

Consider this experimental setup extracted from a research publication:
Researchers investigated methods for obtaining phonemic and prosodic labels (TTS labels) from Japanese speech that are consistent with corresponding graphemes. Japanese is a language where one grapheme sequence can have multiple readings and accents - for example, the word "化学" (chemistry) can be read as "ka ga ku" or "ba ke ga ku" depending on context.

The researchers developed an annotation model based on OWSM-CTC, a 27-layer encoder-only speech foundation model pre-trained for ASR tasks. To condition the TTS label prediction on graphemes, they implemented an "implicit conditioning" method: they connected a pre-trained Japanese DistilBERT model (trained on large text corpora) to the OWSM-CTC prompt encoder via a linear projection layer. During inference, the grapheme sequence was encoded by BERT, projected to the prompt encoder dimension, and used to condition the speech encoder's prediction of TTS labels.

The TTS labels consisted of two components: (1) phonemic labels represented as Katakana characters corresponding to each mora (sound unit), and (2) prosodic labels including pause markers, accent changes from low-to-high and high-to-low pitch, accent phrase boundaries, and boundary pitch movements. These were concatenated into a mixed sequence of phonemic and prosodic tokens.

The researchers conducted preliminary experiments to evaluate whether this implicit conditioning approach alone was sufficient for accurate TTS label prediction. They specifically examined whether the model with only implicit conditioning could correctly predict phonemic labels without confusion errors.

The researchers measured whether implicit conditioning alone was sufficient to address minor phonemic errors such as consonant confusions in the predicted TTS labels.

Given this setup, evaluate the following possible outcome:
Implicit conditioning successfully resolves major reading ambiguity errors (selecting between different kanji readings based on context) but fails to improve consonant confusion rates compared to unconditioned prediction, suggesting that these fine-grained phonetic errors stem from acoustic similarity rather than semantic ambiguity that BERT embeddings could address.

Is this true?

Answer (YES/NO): NO